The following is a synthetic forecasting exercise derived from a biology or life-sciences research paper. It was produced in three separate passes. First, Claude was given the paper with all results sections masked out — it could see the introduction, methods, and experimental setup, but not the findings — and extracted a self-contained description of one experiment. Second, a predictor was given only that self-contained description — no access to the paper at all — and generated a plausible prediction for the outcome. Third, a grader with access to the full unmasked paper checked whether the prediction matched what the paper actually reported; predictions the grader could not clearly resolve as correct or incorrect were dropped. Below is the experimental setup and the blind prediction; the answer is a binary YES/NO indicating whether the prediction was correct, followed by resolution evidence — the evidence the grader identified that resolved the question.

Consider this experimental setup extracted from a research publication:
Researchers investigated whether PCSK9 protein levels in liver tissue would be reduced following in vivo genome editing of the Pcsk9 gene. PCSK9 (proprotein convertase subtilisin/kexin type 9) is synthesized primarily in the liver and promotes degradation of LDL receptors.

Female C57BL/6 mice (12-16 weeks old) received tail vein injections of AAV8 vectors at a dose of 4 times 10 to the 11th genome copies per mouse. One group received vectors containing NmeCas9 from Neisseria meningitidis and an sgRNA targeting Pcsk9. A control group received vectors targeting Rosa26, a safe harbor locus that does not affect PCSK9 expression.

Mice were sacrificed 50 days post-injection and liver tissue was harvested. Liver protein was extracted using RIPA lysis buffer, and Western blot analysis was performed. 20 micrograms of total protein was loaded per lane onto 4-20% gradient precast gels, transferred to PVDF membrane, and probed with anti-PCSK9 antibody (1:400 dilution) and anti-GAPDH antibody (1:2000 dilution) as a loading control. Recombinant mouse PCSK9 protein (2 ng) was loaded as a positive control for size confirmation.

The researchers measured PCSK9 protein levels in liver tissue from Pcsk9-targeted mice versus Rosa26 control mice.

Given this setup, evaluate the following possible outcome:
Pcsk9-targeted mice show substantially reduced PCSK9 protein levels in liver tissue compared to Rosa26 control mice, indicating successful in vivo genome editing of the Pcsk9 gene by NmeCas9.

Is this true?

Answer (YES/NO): YES